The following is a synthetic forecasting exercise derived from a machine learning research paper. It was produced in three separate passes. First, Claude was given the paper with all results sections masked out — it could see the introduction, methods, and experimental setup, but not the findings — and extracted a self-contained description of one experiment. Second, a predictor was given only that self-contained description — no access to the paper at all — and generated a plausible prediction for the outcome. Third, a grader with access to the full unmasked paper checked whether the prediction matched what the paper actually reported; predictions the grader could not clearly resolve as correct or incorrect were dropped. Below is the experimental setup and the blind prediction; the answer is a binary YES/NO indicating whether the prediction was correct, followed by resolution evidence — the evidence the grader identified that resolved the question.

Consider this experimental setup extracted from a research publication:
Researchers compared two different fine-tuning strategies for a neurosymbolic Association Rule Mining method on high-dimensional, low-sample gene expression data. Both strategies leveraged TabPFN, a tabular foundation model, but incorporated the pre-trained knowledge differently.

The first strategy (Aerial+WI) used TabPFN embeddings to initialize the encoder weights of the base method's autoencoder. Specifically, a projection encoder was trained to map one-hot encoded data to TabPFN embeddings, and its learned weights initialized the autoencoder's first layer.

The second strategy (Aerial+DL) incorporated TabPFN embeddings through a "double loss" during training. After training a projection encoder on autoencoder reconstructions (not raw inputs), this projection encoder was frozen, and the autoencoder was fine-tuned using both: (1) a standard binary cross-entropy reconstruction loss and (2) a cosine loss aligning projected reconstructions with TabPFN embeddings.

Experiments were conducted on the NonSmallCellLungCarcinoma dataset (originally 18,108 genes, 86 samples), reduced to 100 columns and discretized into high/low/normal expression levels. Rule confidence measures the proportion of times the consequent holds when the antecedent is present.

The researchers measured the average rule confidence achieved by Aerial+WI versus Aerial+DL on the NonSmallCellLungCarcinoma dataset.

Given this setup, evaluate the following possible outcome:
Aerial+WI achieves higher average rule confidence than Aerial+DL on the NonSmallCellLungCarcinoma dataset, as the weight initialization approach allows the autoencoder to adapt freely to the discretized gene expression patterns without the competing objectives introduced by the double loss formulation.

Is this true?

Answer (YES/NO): YES